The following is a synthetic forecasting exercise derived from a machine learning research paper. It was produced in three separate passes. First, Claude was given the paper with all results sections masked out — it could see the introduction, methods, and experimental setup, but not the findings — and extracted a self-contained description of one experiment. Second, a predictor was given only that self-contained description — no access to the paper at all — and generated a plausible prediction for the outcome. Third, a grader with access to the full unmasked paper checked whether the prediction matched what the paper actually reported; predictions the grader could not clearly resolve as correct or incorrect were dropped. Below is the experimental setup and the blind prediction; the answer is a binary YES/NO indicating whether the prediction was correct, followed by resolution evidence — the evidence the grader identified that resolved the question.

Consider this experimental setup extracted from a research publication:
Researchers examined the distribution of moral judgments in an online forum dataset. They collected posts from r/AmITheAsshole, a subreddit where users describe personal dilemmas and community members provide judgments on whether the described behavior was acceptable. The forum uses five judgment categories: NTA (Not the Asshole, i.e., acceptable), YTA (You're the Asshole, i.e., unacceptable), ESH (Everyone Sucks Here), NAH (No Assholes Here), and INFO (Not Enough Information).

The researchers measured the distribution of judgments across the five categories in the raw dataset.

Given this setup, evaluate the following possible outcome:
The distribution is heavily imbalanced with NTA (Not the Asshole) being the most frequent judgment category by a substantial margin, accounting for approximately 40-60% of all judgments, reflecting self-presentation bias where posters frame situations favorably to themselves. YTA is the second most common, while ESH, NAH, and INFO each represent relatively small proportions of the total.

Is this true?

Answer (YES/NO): NO